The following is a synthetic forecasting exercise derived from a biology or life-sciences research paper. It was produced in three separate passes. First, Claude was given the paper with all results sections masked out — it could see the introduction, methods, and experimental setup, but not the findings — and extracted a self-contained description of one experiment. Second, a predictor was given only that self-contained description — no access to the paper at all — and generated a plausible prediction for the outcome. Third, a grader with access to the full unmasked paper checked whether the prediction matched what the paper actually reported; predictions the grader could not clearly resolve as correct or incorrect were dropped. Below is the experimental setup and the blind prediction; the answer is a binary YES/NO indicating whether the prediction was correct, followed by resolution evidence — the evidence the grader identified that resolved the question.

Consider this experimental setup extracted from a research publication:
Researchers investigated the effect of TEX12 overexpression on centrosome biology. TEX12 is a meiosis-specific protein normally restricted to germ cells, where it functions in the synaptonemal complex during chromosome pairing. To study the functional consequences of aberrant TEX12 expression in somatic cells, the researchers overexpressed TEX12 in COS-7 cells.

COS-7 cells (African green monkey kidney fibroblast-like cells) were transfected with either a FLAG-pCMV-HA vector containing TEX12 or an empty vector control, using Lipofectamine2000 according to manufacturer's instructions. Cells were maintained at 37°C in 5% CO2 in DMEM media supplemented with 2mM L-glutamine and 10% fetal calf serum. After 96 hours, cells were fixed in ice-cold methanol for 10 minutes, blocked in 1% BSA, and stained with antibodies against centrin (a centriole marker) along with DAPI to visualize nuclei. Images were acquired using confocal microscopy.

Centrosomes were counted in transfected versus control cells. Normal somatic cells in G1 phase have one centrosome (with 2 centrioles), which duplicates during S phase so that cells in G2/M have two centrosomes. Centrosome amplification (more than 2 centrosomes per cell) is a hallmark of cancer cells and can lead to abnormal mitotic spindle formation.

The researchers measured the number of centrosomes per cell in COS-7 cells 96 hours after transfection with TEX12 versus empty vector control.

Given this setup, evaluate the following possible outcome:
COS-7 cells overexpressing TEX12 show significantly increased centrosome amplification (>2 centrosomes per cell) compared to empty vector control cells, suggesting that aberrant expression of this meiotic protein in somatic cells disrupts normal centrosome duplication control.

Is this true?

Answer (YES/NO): YES